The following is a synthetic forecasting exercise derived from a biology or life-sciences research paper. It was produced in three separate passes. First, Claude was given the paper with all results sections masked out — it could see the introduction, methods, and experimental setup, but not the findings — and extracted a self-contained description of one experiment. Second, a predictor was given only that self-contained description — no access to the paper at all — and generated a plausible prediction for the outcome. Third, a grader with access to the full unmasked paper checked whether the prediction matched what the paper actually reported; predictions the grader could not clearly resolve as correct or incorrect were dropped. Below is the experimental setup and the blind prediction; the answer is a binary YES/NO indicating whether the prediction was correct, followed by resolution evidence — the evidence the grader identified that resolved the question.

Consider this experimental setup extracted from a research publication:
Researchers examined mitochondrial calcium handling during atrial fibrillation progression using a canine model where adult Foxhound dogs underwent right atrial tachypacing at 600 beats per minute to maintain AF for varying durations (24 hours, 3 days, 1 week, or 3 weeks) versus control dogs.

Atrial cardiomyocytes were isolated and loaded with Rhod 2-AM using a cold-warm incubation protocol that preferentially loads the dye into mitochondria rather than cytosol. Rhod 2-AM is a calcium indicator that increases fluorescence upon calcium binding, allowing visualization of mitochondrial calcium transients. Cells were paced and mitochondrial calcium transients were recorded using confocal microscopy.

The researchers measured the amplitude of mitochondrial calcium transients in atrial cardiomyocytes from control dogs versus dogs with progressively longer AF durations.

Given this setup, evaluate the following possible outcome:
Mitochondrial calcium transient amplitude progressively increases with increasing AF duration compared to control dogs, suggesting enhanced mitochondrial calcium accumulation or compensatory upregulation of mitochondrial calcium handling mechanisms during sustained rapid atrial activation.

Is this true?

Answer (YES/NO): YES